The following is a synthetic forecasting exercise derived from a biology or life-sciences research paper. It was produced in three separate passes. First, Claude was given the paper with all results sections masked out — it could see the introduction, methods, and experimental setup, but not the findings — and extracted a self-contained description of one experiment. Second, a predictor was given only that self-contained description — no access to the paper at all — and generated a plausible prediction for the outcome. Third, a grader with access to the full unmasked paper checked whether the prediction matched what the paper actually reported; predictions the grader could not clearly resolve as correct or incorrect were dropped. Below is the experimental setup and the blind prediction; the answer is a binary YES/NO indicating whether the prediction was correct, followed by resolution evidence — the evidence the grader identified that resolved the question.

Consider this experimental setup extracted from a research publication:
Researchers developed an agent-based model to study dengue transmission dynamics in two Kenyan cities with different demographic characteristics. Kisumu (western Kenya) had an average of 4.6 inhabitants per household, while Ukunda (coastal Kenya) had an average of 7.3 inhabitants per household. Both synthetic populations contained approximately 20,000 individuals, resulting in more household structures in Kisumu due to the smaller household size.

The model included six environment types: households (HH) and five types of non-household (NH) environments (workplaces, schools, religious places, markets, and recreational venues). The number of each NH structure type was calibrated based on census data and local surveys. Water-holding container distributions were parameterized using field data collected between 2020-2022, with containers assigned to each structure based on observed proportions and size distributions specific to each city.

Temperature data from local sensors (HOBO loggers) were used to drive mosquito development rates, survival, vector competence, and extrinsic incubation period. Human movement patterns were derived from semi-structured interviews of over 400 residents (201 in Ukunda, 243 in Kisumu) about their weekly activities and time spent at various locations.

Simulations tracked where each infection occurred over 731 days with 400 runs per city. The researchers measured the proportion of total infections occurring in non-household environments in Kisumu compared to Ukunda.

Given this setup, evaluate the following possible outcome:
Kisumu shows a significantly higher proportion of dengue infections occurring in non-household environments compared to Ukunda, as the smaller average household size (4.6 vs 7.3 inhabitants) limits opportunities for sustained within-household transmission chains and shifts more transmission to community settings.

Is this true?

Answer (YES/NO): NO